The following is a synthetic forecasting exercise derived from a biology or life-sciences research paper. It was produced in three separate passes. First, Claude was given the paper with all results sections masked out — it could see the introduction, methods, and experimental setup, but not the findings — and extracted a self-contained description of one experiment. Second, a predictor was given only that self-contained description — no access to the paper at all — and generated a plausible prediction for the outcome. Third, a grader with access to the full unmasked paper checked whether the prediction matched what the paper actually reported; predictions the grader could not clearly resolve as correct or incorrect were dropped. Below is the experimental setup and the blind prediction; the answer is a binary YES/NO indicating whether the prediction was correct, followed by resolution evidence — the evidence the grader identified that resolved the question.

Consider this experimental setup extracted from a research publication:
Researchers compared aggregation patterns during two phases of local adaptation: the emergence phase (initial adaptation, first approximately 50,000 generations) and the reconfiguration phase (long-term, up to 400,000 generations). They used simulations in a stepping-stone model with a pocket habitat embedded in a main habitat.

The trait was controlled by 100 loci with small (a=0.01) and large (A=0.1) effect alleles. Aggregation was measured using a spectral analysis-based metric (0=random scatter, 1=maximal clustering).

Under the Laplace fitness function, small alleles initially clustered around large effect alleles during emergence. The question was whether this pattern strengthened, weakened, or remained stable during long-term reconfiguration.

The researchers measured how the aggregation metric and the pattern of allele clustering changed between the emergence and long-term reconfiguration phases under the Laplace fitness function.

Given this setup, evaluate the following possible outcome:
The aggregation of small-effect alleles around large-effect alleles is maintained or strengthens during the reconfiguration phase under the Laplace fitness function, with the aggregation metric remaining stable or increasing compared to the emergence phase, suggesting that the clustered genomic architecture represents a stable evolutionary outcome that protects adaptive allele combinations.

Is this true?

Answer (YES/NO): YES